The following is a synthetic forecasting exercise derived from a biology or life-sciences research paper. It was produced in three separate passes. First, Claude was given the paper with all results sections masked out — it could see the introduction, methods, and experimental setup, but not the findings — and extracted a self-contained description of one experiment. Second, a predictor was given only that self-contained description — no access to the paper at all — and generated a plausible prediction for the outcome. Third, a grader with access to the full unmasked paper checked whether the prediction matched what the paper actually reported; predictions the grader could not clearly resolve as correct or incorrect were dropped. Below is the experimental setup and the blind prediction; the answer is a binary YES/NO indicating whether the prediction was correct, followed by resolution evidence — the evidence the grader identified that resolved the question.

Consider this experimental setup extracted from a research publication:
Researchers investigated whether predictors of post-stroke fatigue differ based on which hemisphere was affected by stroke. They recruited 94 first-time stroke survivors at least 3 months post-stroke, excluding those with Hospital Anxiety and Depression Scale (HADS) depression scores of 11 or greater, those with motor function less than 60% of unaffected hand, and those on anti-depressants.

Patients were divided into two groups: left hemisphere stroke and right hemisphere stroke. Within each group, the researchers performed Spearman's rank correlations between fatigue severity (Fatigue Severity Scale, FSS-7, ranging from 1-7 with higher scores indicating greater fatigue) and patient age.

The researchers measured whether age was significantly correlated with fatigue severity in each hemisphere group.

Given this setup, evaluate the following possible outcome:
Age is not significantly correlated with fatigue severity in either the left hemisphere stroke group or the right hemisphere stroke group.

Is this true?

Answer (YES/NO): NO